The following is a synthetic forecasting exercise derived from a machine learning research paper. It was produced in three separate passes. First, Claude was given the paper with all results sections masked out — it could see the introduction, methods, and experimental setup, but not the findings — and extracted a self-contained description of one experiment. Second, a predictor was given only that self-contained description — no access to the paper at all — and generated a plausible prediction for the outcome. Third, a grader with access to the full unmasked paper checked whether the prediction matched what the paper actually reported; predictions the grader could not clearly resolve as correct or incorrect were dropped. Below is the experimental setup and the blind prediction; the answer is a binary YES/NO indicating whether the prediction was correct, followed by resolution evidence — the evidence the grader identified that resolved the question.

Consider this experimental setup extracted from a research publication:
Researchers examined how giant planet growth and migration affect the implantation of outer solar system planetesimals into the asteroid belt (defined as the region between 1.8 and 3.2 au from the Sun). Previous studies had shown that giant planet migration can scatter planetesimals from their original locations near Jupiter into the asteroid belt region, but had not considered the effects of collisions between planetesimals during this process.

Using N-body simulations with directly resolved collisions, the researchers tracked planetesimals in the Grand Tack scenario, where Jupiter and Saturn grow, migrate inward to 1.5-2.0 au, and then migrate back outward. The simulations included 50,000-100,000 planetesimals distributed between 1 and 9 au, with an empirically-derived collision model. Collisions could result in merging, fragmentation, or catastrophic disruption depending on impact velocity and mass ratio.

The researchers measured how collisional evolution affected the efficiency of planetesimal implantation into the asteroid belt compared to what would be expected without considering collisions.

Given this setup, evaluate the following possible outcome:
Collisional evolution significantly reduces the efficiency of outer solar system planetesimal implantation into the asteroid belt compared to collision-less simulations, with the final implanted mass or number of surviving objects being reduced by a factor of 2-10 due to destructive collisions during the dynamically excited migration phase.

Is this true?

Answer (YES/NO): NO